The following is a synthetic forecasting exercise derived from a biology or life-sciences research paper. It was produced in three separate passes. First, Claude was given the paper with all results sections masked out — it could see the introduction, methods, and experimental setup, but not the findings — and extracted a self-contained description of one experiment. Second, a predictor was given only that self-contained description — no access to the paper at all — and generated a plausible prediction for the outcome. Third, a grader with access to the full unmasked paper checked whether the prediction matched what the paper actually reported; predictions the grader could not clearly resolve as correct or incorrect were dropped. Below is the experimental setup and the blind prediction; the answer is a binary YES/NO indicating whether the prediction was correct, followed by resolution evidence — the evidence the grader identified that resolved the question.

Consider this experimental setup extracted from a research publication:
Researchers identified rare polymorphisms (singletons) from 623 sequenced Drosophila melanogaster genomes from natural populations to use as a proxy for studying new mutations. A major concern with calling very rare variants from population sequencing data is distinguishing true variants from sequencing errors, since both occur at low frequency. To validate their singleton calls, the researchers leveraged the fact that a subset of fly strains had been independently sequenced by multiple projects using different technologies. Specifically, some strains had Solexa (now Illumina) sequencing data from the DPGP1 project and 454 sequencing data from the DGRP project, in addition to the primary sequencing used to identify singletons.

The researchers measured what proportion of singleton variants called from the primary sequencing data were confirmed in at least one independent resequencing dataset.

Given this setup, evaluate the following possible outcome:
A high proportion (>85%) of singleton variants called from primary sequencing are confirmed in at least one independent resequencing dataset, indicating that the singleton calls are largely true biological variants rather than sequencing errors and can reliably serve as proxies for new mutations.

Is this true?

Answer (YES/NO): NO